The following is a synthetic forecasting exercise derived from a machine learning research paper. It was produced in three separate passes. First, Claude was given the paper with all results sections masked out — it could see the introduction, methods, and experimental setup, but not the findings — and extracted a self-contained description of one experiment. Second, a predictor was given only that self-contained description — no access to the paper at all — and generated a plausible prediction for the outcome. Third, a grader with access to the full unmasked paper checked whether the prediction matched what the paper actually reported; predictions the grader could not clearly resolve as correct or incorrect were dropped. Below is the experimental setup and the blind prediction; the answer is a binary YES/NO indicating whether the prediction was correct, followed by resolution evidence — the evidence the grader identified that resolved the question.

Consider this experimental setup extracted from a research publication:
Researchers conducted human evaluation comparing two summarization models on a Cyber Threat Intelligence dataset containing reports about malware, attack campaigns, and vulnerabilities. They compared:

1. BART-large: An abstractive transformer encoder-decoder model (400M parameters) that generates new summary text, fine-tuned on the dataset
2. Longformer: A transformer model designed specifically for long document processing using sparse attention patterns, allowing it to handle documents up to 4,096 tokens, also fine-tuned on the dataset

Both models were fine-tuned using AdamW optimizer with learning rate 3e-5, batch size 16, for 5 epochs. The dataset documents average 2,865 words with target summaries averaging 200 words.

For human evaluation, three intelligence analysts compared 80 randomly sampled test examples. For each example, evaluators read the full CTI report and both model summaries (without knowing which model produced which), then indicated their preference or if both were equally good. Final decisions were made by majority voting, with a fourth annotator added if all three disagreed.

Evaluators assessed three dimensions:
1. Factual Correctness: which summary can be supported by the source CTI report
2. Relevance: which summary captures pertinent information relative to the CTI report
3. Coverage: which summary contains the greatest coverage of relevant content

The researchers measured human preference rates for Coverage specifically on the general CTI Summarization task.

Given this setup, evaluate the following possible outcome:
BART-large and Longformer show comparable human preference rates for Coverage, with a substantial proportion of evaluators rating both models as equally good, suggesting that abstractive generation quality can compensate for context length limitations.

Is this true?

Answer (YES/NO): NO